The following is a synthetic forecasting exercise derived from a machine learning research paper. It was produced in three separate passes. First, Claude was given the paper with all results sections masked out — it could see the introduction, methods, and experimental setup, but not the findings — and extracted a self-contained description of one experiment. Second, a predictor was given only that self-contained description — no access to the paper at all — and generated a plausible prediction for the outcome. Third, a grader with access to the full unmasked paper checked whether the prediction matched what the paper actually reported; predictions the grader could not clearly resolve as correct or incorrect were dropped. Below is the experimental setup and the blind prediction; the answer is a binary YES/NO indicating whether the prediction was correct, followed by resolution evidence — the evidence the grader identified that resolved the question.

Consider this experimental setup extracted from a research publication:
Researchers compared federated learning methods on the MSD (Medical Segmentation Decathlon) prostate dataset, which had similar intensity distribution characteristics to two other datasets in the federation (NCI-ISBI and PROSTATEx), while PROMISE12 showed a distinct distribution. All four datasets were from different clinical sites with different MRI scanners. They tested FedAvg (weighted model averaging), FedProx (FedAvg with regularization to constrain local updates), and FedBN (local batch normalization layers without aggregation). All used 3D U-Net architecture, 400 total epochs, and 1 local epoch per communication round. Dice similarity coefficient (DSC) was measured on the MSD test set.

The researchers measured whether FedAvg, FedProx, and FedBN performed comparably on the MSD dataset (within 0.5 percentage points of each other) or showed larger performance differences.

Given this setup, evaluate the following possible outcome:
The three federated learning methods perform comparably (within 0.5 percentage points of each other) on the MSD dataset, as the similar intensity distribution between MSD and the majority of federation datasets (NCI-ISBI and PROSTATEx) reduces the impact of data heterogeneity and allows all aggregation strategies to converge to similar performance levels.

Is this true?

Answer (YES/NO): YES